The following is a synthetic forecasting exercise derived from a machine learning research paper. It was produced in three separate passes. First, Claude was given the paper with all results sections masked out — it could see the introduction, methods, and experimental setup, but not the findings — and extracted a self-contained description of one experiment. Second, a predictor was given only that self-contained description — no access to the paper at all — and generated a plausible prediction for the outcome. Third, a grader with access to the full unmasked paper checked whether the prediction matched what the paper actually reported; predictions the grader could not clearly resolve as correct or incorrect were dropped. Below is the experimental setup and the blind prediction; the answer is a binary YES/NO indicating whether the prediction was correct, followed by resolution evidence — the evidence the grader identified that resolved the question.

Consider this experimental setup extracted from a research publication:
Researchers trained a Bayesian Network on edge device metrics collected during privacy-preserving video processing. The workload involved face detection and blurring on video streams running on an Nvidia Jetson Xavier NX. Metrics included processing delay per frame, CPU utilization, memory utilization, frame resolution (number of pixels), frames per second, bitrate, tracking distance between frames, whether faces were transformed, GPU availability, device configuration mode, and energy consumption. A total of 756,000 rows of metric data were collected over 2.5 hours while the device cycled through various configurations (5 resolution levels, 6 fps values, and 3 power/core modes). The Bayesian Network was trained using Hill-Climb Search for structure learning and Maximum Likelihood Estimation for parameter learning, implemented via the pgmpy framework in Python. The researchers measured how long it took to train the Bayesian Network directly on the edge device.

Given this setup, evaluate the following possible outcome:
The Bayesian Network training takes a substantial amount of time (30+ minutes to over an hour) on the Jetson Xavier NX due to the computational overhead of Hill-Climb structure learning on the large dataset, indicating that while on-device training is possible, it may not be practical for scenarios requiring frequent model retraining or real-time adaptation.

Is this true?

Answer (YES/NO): NO